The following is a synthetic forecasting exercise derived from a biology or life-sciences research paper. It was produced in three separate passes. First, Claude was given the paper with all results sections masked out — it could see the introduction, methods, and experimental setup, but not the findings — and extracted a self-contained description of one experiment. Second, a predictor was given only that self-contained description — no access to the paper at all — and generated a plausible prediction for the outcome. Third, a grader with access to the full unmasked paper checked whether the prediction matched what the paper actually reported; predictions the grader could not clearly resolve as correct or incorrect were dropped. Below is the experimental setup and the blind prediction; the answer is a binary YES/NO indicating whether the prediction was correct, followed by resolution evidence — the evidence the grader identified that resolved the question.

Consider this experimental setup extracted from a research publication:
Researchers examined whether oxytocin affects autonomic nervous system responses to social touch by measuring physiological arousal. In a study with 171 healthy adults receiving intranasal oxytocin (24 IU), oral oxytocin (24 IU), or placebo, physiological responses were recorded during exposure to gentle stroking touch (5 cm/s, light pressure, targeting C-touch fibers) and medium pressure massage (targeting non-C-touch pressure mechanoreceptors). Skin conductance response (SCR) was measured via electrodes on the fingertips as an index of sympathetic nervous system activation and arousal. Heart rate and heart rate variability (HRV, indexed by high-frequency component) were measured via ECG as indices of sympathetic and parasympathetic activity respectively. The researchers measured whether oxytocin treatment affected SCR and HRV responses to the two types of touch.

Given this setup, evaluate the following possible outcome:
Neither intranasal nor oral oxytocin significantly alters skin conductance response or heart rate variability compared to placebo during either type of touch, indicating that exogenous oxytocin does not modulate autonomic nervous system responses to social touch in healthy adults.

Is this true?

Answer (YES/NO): YES